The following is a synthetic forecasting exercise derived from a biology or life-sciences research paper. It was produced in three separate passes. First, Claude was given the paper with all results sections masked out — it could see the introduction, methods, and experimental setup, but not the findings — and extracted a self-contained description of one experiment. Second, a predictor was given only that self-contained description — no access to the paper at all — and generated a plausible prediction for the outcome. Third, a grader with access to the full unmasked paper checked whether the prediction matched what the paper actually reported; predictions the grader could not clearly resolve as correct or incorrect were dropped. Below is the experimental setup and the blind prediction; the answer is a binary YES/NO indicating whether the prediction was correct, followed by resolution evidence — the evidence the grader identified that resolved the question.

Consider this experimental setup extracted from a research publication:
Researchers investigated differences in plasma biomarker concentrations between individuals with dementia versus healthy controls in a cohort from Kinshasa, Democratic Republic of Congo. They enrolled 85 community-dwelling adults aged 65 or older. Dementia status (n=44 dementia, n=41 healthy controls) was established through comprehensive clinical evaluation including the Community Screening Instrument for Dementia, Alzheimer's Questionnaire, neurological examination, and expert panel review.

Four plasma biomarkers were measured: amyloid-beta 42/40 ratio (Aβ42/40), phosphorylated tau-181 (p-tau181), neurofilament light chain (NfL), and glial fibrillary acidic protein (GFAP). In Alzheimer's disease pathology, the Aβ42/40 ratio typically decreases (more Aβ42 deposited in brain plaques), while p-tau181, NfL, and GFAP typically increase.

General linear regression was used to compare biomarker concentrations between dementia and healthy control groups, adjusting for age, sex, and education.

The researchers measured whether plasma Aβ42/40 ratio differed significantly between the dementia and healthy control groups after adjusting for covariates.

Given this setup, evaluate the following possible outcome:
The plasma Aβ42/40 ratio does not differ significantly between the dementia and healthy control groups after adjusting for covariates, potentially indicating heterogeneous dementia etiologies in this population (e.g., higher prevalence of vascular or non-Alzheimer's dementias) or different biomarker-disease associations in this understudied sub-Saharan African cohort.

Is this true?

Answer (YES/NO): YES